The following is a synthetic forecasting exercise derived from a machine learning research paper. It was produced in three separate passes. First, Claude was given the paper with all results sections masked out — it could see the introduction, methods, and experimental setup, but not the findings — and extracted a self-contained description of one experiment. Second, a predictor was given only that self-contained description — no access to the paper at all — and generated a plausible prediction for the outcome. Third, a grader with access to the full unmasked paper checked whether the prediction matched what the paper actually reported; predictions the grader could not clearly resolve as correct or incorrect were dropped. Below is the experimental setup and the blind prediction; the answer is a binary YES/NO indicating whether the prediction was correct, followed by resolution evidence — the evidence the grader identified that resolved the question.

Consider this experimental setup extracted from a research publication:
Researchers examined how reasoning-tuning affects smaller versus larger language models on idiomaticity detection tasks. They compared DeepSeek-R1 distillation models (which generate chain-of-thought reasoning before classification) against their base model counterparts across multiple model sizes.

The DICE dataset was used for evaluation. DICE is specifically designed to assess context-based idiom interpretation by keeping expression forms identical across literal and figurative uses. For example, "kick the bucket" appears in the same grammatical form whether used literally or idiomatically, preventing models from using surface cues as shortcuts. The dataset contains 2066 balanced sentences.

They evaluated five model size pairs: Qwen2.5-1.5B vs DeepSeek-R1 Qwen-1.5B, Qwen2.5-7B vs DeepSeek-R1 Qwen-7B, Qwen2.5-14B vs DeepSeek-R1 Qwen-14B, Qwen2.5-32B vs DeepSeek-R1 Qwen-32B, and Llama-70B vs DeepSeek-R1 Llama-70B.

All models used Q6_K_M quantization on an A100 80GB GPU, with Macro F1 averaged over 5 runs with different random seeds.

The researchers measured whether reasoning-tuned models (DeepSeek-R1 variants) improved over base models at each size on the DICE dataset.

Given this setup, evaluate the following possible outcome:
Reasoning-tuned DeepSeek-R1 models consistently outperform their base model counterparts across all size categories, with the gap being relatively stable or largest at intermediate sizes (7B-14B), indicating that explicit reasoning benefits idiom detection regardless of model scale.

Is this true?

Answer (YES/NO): NO